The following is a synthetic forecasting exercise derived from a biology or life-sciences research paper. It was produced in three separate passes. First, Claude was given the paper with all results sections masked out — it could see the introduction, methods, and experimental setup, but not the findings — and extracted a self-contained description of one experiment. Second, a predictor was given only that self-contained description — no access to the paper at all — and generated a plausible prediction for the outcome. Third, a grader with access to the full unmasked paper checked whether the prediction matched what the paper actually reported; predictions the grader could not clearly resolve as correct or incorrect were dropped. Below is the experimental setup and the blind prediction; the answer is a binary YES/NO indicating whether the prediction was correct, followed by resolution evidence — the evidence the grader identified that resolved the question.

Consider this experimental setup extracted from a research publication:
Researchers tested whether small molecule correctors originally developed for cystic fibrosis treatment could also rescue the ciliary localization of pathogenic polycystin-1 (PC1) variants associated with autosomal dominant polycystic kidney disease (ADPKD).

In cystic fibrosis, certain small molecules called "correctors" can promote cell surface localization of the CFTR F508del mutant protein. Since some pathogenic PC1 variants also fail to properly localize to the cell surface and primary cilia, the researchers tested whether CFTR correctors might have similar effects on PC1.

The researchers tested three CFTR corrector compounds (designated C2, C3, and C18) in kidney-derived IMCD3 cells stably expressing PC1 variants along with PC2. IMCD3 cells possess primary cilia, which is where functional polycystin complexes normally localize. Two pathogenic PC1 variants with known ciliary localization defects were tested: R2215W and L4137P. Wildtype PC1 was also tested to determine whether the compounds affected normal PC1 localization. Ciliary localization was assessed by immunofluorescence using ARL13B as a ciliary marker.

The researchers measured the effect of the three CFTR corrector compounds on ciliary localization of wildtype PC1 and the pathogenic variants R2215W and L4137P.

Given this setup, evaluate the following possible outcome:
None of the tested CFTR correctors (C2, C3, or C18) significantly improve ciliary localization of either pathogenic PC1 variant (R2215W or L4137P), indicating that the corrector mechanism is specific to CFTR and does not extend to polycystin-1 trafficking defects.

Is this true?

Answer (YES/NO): NO